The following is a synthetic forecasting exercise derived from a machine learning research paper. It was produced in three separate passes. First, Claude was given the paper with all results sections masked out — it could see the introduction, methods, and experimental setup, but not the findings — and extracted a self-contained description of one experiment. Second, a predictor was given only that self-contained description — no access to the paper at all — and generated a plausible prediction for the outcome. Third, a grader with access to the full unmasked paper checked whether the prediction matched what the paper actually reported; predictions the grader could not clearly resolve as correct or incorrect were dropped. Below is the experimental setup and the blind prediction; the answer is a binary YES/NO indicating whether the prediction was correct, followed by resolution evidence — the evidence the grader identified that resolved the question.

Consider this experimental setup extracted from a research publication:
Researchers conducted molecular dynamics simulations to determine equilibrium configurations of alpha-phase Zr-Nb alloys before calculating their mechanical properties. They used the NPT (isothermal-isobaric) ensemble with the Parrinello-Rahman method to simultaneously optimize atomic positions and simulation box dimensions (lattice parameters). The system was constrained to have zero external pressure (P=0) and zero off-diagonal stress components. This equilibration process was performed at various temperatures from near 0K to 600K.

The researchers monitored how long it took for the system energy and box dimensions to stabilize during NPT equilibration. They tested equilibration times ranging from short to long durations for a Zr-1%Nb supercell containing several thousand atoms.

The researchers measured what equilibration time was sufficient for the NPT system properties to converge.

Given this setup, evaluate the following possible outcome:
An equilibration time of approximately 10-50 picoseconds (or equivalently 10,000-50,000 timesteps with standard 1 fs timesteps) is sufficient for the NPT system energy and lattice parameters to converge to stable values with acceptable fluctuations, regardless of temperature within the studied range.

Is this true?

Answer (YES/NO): YES